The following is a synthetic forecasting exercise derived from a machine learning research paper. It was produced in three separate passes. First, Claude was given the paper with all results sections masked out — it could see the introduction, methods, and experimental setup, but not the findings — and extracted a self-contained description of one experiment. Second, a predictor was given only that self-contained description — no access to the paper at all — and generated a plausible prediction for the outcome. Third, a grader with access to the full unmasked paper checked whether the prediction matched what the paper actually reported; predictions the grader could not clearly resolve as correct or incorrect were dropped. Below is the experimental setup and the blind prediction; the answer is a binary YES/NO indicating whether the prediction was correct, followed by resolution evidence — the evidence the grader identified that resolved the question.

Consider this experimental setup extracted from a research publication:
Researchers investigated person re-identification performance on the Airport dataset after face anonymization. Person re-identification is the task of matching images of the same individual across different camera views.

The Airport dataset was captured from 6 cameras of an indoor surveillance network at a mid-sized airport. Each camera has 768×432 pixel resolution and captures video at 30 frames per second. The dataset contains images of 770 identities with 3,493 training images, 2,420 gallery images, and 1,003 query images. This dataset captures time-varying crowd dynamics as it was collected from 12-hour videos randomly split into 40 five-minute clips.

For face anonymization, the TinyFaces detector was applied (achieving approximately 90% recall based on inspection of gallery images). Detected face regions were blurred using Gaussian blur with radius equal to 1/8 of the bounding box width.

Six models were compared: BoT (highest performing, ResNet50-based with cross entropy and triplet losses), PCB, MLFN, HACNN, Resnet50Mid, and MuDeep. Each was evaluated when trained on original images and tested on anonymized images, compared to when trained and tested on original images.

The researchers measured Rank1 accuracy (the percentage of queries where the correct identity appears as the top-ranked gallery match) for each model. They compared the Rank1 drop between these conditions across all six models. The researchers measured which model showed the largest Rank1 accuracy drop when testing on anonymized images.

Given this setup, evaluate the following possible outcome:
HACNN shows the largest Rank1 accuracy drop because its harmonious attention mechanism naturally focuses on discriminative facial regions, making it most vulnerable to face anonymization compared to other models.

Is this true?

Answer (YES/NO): NO